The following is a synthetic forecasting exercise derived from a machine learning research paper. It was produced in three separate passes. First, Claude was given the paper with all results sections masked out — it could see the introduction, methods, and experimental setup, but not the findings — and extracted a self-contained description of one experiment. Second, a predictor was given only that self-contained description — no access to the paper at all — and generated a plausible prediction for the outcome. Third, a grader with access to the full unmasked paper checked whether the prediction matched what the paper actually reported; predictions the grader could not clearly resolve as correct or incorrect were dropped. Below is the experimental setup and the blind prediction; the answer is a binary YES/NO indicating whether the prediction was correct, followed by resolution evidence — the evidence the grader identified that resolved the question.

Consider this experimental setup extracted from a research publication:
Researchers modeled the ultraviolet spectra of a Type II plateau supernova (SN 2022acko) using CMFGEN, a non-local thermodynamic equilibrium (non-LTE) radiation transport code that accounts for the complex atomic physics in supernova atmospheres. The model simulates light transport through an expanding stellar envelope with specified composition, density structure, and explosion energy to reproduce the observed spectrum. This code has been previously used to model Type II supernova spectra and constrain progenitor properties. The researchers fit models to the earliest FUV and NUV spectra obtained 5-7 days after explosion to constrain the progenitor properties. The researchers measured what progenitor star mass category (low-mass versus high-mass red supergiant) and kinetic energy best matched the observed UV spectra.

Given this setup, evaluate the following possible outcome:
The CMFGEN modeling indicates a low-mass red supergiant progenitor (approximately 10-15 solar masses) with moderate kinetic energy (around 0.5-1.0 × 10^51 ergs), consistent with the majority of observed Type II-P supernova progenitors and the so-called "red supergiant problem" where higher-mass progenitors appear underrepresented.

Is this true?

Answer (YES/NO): YES